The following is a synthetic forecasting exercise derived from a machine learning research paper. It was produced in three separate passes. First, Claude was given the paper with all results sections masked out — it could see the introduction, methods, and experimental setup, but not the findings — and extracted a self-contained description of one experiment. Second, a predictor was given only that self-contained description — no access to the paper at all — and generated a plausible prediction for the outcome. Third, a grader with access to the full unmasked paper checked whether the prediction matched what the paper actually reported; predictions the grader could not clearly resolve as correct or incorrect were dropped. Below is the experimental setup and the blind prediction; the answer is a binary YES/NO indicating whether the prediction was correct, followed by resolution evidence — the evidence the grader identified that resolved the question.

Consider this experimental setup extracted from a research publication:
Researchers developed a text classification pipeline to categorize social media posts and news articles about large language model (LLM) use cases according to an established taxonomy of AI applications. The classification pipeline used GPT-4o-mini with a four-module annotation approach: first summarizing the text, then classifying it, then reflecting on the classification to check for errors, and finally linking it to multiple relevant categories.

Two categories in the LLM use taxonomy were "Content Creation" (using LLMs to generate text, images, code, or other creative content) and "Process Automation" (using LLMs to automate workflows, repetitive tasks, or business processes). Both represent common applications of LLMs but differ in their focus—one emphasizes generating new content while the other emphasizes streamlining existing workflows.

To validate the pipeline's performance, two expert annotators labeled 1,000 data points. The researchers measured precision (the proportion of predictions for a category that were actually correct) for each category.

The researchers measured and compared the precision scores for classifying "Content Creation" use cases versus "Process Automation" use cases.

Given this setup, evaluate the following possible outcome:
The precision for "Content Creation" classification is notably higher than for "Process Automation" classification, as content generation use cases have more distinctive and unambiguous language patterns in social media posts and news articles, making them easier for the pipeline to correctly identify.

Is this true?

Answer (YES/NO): YES